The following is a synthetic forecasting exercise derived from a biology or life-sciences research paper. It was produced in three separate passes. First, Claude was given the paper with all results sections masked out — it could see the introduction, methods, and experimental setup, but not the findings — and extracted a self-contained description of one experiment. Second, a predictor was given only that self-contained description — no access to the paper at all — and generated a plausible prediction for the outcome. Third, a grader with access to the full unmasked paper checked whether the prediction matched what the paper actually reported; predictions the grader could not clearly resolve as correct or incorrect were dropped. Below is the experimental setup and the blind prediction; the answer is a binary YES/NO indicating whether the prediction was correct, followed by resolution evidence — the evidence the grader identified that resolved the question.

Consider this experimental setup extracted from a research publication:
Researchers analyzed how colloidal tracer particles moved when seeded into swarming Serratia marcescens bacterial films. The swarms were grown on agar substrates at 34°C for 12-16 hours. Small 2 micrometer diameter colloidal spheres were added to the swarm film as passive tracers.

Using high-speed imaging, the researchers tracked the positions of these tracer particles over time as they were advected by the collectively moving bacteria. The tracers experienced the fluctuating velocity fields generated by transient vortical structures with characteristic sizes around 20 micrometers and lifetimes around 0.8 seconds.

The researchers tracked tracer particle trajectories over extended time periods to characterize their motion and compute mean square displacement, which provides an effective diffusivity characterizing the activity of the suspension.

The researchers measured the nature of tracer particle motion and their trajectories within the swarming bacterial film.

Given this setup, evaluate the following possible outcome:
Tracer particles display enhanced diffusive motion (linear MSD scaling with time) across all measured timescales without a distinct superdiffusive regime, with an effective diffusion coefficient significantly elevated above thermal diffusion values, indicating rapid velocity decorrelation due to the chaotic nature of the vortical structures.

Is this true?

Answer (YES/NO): NO